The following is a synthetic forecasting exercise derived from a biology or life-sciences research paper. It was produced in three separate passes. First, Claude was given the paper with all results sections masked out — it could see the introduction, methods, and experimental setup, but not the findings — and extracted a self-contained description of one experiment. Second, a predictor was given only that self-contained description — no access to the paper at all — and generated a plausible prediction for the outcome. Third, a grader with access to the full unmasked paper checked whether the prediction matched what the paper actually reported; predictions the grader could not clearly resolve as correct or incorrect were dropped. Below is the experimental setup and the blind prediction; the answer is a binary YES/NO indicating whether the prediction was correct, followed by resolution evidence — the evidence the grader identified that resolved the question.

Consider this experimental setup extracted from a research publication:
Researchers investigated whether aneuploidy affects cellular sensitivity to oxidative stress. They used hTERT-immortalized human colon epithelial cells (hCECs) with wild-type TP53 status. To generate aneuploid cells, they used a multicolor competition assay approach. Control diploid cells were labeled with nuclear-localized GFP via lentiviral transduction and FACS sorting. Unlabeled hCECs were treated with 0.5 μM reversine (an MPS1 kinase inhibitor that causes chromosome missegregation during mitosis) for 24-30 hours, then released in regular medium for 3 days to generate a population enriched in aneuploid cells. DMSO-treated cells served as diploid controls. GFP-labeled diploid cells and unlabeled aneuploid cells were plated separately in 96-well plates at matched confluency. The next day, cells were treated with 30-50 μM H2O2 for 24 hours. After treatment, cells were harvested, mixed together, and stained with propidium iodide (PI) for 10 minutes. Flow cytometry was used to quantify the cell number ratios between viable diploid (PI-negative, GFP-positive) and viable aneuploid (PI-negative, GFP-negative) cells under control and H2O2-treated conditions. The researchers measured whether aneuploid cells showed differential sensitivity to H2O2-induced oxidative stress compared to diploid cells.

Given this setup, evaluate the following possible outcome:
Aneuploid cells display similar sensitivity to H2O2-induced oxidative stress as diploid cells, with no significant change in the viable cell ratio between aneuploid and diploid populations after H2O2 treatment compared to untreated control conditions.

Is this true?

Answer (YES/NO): NO